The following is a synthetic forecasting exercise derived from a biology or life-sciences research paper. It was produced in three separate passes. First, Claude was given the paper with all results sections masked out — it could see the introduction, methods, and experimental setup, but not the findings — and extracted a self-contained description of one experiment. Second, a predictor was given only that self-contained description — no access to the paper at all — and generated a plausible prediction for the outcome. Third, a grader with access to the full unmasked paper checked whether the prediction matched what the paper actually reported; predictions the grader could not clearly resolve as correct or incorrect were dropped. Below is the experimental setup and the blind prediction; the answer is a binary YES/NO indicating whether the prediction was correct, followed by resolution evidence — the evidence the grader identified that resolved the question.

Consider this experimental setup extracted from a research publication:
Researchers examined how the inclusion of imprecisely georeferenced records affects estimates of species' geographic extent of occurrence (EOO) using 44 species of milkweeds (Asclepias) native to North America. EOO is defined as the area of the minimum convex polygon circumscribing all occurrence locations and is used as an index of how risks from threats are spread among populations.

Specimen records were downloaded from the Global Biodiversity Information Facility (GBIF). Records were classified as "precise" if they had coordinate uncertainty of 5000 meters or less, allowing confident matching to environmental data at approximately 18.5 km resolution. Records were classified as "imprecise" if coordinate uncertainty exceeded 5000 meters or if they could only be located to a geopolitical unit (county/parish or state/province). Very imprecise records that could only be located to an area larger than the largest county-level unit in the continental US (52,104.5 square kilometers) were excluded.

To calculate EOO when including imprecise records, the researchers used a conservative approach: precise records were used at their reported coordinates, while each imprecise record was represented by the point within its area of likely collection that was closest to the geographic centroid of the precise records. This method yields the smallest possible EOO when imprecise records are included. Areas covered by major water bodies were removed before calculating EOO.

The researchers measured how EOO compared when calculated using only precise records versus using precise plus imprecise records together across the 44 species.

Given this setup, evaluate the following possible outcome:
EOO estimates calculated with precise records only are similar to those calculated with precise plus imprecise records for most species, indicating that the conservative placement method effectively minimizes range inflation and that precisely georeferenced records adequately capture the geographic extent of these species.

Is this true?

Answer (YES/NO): NO